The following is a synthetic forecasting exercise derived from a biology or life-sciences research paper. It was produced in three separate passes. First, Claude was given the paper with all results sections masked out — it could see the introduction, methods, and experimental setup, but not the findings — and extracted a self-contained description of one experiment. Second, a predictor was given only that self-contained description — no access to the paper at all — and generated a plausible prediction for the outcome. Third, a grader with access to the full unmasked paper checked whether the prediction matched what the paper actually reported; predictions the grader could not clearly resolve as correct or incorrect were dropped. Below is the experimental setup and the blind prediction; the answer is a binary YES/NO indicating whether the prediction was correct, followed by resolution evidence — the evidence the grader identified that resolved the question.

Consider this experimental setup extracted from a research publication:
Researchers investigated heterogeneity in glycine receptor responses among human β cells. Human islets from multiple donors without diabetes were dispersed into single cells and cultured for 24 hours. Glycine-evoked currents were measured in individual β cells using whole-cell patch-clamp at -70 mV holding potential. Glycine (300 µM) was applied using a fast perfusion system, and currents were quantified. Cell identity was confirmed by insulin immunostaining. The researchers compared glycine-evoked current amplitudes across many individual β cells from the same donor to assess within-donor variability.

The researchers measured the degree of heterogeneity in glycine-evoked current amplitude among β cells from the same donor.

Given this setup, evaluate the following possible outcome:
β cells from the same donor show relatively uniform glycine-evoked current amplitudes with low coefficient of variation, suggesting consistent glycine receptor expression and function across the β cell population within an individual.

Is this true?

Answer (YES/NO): NO